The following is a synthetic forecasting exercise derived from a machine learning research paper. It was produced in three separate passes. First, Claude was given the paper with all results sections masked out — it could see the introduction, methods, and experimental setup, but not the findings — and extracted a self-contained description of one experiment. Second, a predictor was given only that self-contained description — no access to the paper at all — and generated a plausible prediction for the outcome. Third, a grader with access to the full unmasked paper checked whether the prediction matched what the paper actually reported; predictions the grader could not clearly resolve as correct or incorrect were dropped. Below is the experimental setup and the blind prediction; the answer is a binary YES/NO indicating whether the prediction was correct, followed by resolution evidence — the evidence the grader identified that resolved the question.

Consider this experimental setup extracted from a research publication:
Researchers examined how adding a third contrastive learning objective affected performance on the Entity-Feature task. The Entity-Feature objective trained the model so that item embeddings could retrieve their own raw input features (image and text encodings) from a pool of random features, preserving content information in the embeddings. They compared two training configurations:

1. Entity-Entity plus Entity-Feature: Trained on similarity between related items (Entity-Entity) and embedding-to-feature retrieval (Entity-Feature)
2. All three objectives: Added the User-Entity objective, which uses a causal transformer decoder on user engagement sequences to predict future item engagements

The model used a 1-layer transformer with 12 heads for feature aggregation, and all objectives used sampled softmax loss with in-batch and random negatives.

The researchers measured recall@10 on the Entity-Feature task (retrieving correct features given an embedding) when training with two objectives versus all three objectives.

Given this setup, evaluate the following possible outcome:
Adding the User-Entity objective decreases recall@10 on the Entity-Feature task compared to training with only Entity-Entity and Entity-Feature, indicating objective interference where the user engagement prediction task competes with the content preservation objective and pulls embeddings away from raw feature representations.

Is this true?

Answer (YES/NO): YES